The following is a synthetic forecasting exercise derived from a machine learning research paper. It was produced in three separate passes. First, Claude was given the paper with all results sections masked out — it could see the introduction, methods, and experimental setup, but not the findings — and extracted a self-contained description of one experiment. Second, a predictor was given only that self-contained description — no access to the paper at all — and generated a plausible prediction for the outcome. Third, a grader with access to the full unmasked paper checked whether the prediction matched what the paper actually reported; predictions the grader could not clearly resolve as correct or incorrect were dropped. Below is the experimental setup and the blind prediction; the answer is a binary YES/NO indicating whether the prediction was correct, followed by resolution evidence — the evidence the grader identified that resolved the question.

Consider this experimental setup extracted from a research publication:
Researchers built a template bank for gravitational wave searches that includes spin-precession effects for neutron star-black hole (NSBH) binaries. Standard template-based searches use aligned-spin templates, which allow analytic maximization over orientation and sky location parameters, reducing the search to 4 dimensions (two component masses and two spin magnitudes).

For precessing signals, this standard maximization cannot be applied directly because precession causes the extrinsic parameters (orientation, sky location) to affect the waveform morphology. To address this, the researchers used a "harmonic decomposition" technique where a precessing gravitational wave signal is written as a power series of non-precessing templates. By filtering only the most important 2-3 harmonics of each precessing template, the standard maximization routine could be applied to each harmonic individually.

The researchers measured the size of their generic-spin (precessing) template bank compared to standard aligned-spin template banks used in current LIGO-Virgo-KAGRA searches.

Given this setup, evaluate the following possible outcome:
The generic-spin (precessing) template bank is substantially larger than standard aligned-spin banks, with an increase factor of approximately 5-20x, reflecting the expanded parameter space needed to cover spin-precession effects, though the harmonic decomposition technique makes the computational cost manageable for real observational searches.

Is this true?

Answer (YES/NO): NO